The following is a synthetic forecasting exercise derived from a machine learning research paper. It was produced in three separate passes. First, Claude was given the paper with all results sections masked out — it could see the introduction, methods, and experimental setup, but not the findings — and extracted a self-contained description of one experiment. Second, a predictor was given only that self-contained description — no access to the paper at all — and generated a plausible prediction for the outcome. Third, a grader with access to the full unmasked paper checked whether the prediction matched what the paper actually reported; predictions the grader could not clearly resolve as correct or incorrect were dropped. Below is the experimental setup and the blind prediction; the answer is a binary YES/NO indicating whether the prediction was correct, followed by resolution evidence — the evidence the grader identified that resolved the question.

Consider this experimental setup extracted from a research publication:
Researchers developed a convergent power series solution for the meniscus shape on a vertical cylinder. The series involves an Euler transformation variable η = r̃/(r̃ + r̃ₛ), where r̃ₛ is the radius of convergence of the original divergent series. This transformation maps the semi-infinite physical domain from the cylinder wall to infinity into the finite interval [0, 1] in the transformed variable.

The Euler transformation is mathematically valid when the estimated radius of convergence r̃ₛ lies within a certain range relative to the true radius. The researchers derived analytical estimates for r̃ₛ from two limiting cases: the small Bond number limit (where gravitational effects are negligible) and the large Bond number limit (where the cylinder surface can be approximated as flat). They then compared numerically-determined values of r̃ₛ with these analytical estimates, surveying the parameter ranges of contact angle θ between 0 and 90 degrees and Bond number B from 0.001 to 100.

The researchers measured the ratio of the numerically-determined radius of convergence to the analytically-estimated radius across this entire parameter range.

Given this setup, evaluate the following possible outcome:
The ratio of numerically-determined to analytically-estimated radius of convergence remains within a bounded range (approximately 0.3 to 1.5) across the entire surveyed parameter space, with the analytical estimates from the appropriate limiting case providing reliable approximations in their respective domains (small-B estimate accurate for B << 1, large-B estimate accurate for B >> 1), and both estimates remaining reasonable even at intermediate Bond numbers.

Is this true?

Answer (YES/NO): NO